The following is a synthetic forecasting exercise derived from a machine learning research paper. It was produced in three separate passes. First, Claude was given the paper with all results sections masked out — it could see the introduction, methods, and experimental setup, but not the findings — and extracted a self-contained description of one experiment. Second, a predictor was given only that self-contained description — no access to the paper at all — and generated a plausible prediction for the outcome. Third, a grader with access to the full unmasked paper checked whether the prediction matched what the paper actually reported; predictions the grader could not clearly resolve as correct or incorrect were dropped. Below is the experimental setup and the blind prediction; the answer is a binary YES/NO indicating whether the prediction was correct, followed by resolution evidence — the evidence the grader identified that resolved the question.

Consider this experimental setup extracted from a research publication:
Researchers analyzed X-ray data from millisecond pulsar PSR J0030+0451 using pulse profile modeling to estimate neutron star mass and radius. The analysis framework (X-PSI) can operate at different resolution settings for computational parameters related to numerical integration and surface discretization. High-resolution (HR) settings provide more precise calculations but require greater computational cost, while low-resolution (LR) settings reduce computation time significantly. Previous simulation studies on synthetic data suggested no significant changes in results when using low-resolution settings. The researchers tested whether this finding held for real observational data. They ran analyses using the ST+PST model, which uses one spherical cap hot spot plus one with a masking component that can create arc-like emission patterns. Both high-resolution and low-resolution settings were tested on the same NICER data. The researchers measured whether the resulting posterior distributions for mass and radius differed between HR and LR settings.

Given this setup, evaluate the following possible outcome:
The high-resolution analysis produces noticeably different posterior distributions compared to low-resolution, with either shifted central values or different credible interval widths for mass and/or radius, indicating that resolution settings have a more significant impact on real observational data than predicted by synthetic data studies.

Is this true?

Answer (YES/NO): YES